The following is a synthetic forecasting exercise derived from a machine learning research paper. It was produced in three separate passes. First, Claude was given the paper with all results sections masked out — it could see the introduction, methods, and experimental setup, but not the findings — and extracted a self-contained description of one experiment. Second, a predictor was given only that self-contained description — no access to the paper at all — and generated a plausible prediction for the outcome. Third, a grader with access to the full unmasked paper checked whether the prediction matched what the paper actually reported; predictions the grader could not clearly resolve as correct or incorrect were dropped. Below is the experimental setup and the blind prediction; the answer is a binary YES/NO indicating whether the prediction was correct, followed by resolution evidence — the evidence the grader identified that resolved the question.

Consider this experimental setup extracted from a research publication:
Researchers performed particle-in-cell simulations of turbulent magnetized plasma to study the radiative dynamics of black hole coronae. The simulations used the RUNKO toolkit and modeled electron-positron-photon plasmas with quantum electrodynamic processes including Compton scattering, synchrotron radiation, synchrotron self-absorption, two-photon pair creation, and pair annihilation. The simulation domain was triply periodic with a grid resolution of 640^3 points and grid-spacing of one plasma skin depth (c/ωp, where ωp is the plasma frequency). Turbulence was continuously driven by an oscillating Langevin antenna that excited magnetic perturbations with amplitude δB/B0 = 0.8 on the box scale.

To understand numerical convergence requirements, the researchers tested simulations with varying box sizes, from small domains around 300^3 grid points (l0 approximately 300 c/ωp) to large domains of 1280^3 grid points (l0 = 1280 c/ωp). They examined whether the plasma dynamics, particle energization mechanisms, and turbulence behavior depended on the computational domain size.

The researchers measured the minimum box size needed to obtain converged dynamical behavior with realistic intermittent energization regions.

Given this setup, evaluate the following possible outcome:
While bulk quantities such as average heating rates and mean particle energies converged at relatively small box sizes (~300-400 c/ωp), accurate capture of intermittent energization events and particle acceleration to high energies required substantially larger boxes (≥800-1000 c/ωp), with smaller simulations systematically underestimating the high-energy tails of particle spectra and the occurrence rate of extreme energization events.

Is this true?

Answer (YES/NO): NO